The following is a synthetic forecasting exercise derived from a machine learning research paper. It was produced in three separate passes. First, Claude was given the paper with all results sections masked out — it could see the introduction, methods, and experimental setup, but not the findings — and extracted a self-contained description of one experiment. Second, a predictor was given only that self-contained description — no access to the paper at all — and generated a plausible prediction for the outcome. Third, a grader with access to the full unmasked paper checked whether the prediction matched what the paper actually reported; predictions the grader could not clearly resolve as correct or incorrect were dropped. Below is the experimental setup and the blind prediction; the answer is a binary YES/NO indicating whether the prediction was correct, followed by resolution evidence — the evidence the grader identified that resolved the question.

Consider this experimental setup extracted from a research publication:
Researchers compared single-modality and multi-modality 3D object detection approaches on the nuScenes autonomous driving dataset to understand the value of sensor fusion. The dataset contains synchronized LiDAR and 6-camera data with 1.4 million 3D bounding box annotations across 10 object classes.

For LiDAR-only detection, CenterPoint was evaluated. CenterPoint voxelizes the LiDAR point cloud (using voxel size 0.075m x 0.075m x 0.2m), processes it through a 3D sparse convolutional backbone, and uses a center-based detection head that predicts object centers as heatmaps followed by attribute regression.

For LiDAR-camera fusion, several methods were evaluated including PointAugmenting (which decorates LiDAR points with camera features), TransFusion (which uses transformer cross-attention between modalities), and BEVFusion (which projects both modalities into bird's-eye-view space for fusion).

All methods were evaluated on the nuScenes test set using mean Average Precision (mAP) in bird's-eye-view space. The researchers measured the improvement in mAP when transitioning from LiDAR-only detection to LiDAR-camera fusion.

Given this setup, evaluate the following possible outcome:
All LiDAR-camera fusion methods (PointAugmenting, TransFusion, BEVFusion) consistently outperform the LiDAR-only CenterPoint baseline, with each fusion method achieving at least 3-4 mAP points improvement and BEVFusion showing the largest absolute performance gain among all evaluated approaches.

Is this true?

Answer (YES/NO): YES